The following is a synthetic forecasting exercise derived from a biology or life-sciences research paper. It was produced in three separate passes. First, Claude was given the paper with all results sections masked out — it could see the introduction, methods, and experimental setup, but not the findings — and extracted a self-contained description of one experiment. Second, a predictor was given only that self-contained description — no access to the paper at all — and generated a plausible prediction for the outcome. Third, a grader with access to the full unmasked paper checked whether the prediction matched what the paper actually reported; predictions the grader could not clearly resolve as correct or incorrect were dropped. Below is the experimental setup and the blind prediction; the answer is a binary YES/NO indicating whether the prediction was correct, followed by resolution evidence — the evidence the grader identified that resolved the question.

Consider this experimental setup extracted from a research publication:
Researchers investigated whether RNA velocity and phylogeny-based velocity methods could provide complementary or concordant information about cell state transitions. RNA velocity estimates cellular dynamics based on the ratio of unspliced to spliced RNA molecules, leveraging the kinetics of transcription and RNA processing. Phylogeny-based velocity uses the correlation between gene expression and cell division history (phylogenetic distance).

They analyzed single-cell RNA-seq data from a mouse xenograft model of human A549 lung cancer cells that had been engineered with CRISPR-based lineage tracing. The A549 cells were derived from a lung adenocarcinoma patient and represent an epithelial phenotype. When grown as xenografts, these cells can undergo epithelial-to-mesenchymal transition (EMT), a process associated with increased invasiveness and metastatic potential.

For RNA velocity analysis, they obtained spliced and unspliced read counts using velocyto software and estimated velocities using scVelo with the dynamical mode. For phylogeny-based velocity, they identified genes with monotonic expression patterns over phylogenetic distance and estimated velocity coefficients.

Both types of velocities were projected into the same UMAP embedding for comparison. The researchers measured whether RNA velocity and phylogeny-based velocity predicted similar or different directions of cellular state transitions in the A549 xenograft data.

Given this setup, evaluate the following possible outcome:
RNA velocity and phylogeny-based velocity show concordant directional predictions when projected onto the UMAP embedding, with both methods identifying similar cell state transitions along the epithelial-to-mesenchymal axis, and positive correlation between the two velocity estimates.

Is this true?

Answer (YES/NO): NO